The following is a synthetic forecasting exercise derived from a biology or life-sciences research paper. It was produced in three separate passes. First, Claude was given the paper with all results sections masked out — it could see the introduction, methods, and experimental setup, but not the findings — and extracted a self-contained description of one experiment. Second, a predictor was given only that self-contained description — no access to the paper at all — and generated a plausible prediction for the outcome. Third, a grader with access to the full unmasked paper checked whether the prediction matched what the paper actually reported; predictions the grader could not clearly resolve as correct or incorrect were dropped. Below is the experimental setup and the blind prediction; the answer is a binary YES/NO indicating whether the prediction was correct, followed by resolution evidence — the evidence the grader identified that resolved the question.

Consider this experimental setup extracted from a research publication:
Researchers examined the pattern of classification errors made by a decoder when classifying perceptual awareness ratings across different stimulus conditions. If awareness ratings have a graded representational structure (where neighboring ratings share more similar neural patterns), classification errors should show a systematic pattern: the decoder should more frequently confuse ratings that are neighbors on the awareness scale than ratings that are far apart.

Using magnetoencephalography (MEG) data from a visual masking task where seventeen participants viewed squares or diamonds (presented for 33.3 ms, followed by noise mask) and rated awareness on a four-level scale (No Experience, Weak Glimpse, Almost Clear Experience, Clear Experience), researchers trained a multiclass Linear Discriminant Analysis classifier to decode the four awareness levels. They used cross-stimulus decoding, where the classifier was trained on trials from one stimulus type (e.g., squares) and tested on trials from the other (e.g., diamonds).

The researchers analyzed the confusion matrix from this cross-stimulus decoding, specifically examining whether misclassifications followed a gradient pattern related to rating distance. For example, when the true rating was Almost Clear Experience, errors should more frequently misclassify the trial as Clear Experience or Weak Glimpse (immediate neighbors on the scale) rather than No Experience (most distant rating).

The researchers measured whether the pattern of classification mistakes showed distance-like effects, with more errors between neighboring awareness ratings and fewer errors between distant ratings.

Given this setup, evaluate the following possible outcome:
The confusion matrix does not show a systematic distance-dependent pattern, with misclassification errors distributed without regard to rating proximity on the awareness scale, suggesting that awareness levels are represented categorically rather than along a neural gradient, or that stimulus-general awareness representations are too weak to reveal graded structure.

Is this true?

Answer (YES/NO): NO